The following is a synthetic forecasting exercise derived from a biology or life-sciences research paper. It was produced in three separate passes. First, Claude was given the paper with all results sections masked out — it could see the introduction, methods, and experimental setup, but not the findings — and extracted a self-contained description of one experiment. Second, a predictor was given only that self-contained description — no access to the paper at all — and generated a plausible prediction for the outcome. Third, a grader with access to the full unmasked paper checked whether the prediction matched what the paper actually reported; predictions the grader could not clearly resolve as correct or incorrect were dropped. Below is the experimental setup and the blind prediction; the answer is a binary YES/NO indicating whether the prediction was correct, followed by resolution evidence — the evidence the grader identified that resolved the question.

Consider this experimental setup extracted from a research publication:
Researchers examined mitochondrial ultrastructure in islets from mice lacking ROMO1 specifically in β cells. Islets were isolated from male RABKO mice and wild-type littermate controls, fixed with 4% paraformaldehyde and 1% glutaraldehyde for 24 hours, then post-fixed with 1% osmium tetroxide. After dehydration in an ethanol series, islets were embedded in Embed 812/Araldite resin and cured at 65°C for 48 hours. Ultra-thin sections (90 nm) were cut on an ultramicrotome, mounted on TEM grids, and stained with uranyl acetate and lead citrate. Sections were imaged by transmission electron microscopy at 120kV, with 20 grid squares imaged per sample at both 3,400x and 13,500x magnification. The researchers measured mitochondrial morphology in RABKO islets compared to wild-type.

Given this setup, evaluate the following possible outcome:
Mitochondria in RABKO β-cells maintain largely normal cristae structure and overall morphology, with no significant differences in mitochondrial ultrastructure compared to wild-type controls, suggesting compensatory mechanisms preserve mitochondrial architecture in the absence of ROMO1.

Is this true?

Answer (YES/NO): NO